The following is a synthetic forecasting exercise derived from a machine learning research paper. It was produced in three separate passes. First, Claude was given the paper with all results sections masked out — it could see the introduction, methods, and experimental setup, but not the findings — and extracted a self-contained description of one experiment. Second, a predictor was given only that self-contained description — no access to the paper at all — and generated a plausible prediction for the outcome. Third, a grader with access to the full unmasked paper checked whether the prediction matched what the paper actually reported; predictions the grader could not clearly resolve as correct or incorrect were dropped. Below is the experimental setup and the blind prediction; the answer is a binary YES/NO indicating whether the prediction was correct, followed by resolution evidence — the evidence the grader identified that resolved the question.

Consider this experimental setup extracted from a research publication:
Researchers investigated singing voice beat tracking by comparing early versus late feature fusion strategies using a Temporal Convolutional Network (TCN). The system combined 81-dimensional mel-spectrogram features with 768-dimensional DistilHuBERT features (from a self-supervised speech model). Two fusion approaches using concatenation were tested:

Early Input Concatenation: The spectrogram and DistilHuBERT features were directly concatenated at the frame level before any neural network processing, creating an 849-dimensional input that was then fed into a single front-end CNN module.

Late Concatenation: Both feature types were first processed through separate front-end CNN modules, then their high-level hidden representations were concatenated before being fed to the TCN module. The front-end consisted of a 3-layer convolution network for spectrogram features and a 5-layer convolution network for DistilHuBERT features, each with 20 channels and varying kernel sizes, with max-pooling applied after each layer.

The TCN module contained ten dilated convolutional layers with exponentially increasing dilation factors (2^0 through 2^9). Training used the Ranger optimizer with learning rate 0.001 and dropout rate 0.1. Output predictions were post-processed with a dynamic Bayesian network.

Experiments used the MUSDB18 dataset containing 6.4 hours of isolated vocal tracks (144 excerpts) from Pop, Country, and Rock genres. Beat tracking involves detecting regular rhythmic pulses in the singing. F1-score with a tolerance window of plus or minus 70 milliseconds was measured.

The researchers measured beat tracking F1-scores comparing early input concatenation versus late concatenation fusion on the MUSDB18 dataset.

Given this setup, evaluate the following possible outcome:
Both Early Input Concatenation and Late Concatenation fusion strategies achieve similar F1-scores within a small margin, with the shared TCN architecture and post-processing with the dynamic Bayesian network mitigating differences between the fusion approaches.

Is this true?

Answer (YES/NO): NO